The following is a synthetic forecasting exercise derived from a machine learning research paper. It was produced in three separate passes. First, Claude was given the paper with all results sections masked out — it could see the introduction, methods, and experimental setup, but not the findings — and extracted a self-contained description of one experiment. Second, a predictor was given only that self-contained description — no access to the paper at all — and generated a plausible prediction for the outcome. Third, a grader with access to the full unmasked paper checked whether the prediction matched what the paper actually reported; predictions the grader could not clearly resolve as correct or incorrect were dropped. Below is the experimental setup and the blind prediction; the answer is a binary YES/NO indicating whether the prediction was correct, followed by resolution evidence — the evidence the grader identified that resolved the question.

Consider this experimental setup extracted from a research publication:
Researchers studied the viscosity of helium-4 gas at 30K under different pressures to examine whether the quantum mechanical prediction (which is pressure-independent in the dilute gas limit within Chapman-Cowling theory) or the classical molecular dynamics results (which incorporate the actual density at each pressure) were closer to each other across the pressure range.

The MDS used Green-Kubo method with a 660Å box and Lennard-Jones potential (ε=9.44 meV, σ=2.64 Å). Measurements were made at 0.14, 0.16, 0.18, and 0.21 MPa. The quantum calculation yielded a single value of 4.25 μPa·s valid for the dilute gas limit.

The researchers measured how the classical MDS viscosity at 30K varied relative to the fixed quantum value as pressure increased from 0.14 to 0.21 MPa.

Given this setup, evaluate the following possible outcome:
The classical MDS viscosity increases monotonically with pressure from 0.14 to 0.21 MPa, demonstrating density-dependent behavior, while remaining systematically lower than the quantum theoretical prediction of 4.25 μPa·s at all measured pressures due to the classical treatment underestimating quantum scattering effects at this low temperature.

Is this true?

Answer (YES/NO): NO